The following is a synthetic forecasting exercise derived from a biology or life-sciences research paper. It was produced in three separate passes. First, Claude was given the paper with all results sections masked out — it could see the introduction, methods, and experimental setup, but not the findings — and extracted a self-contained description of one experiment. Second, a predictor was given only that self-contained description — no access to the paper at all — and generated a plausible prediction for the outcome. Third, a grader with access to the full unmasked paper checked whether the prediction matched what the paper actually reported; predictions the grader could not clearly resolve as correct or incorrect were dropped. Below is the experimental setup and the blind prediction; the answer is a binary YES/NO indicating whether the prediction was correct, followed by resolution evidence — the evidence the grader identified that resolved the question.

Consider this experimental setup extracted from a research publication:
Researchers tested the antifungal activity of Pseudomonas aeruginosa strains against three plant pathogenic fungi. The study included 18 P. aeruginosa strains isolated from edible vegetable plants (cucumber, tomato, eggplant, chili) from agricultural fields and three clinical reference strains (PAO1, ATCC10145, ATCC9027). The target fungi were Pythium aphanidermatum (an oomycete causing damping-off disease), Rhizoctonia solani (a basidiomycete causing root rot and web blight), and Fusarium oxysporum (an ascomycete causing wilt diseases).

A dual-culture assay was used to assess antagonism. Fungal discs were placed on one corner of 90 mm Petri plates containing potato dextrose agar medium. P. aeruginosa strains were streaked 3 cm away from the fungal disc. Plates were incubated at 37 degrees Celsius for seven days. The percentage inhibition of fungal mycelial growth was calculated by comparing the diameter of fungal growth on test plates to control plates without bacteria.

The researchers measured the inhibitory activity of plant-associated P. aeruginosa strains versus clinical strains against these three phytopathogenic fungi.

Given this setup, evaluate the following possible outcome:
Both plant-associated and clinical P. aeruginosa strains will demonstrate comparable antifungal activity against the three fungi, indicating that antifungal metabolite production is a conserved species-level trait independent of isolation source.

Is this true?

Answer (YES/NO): NO